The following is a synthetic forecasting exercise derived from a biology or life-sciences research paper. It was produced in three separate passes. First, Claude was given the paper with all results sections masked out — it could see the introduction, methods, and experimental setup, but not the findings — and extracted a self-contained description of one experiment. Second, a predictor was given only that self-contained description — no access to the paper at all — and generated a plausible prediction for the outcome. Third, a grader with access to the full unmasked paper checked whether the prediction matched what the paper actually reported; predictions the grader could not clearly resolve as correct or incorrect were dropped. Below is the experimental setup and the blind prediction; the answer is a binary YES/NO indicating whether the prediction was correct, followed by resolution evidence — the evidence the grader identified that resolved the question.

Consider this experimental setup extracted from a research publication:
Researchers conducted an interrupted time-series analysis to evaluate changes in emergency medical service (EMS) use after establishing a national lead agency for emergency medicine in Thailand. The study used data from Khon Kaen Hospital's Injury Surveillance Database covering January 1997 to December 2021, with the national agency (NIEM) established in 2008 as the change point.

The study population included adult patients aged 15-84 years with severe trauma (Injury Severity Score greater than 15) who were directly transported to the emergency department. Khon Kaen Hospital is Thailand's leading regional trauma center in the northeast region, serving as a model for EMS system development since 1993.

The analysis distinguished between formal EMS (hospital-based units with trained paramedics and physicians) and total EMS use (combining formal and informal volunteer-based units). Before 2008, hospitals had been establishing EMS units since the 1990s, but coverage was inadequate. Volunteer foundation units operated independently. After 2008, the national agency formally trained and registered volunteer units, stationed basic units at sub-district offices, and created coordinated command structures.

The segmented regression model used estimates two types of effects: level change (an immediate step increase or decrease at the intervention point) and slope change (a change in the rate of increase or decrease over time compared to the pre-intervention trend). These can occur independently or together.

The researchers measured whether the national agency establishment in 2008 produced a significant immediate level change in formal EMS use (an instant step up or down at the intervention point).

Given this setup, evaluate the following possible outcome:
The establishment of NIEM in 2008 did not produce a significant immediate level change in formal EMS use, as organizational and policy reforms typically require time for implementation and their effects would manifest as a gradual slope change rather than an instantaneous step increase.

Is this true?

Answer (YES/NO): NO